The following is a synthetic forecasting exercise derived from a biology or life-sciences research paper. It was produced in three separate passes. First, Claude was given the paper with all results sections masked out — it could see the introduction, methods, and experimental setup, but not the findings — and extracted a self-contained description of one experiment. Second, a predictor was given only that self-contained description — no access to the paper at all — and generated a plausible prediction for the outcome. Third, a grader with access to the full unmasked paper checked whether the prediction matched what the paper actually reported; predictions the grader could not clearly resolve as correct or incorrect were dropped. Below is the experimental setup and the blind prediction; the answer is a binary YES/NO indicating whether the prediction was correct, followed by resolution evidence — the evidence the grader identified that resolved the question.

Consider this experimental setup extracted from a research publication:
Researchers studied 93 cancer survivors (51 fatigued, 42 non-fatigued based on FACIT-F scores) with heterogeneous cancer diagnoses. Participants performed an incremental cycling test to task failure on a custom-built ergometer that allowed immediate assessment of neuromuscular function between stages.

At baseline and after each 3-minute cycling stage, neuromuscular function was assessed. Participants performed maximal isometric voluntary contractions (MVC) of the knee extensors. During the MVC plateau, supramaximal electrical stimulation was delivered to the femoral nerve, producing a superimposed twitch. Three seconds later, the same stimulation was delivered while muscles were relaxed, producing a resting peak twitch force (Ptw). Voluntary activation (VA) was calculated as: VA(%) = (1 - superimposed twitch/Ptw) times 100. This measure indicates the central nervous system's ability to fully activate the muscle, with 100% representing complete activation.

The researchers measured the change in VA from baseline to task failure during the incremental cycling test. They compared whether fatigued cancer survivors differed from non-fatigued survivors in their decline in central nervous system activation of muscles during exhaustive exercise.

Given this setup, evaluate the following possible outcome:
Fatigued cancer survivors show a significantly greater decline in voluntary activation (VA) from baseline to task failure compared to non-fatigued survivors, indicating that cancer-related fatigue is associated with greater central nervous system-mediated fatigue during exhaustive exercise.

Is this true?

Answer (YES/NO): NO